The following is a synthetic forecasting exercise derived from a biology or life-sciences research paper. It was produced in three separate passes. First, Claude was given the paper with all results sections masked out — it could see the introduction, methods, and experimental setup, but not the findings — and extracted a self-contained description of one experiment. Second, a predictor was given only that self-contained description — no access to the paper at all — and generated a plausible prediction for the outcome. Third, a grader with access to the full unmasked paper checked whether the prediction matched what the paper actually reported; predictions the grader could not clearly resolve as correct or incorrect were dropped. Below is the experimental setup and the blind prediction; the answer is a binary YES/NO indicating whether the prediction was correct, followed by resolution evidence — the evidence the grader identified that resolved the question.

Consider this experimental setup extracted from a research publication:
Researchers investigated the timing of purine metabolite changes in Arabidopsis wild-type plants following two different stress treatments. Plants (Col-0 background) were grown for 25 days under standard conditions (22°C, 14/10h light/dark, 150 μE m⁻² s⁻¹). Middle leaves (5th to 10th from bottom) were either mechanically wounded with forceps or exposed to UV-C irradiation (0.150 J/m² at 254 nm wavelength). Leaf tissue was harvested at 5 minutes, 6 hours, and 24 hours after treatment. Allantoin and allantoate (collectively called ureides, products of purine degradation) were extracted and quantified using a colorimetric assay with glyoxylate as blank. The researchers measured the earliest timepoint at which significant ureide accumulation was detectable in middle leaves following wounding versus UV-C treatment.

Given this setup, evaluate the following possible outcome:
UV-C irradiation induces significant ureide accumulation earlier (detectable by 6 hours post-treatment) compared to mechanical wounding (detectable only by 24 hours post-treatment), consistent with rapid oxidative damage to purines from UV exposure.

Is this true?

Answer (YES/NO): NO